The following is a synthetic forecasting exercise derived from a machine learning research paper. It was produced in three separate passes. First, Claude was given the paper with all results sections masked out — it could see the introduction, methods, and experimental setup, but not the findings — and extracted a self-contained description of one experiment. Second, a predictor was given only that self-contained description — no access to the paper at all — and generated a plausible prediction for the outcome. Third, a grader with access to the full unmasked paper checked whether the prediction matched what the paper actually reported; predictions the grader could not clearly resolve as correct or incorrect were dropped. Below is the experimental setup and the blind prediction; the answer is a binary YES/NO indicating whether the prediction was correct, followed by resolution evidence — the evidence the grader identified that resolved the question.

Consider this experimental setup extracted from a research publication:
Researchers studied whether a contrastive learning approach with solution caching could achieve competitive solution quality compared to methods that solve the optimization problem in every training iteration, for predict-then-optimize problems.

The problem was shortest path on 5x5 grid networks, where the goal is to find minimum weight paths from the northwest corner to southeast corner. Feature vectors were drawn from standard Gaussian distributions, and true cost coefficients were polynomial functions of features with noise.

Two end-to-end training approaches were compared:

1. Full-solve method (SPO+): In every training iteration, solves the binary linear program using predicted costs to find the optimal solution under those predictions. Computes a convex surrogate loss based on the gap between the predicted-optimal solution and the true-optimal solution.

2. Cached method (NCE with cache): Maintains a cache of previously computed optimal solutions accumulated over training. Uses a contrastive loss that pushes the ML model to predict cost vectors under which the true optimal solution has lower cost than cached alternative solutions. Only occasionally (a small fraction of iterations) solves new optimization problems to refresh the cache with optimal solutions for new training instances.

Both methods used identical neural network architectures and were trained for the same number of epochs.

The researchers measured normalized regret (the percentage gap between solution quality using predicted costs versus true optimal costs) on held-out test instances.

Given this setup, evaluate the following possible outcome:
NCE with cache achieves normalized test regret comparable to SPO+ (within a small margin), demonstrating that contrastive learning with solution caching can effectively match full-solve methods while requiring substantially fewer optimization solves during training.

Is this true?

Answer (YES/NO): NO